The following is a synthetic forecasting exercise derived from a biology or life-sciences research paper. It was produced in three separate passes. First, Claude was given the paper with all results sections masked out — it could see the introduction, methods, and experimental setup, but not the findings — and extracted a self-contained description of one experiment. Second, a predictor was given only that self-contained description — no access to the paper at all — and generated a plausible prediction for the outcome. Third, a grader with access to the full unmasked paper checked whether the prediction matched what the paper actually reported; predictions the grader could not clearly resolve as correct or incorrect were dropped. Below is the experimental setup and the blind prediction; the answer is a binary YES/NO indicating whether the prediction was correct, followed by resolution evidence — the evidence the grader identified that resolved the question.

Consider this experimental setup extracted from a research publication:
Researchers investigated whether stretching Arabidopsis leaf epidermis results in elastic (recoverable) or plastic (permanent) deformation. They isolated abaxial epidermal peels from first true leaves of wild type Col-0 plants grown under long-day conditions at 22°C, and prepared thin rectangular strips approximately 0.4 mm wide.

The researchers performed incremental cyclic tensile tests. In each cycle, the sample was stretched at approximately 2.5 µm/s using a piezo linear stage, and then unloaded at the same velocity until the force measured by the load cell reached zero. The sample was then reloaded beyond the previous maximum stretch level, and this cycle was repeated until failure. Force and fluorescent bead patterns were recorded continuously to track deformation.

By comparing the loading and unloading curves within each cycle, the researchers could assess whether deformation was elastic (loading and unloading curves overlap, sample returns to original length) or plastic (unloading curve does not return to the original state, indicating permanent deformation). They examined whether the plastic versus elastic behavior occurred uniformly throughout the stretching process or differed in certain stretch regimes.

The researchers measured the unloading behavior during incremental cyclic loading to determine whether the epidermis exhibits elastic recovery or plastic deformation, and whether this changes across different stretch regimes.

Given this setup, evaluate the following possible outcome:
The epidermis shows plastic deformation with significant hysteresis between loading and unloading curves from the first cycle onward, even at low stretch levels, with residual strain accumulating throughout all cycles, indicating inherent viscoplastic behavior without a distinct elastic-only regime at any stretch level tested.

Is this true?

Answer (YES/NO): NO